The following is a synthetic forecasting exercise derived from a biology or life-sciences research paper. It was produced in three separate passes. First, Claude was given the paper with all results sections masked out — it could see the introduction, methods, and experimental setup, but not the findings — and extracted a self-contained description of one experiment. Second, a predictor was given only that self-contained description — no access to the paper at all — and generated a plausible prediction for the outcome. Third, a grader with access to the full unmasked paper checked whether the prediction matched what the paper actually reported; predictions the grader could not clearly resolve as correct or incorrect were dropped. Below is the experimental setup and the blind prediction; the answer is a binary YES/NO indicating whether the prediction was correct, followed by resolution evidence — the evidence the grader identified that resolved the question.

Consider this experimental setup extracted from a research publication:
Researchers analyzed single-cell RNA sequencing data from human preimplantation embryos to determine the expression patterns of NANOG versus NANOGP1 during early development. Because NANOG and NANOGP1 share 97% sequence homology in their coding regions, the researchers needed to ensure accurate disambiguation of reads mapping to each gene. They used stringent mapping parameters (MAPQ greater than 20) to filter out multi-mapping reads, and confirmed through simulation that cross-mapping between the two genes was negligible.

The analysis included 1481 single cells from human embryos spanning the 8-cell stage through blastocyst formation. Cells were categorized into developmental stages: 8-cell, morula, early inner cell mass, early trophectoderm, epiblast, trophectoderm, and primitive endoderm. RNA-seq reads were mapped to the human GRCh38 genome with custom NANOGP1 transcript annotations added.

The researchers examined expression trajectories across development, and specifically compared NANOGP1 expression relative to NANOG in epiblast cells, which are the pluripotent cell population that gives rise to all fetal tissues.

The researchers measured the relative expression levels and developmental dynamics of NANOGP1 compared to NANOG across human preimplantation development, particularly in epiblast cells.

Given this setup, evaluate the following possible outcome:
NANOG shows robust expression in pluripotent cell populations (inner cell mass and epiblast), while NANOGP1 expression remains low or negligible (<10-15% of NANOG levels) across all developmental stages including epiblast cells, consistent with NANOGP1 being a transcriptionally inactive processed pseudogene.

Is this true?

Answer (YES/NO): NO